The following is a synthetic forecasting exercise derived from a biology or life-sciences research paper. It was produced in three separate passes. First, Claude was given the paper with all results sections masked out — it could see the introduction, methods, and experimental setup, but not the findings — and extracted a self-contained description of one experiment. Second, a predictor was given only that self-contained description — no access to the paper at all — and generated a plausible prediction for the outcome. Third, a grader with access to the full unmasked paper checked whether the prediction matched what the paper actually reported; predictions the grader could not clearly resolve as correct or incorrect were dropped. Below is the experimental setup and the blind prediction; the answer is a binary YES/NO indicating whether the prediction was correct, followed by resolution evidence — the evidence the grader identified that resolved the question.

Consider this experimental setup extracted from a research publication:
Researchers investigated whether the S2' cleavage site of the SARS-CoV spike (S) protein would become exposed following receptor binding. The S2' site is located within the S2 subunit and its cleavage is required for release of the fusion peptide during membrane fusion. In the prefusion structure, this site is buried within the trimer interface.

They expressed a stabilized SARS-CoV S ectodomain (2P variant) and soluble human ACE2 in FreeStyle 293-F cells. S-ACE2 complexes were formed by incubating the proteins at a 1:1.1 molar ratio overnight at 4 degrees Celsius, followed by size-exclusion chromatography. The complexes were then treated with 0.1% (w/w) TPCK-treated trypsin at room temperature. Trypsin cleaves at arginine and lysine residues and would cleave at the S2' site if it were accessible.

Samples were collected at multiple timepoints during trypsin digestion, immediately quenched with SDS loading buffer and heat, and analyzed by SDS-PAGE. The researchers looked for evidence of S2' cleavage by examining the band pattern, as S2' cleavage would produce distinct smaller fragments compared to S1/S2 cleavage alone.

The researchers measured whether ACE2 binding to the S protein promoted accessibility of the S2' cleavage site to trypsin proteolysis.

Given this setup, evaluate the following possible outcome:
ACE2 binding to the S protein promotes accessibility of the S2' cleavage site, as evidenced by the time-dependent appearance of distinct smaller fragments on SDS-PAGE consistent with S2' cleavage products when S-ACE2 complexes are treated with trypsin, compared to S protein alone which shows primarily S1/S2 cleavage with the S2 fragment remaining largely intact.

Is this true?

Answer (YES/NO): NO